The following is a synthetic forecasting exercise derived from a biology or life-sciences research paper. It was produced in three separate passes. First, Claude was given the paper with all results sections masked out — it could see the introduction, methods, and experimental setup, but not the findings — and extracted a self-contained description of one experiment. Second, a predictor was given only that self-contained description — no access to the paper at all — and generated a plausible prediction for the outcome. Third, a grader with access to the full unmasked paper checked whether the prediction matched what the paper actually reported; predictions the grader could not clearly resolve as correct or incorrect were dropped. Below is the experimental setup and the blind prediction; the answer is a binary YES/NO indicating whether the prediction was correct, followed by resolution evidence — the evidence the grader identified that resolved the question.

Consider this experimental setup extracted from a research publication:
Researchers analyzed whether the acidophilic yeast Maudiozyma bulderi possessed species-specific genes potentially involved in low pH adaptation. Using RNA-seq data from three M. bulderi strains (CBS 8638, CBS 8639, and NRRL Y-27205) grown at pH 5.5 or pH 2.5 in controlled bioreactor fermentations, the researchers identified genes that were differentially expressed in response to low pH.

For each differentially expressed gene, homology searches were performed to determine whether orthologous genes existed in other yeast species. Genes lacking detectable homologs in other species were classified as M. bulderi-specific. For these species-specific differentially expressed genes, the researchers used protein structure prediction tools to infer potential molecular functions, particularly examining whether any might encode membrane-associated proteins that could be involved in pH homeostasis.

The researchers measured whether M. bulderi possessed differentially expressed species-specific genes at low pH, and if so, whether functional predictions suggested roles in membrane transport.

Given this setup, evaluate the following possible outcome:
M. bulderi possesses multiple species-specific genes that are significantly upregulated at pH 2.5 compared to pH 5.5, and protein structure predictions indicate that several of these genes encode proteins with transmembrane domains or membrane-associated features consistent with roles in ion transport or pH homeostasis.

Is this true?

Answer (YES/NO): YES